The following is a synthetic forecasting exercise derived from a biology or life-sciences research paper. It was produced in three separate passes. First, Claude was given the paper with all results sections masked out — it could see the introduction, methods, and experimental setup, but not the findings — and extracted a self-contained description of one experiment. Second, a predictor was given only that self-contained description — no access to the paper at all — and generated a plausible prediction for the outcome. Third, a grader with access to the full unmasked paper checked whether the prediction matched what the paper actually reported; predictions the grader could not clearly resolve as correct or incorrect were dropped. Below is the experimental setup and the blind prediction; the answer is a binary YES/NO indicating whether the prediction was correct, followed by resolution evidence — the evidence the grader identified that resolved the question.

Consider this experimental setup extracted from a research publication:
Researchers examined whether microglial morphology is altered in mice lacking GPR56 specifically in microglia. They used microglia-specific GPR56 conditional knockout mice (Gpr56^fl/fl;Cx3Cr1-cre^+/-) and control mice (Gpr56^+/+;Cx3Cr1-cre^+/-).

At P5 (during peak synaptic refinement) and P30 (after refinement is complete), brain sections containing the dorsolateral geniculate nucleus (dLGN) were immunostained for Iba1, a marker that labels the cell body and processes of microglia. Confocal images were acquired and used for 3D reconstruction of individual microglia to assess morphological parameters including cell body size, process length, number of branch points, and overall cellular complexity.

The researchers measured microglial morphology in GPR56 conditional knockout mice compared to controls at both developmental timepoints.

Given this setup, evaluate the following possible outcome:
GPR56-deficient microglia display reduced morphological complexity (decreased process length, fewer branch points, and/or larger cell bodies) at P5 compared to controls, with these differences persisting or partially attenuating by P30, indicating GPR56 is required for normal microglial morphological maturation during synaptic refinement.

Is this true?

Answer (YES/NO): NO